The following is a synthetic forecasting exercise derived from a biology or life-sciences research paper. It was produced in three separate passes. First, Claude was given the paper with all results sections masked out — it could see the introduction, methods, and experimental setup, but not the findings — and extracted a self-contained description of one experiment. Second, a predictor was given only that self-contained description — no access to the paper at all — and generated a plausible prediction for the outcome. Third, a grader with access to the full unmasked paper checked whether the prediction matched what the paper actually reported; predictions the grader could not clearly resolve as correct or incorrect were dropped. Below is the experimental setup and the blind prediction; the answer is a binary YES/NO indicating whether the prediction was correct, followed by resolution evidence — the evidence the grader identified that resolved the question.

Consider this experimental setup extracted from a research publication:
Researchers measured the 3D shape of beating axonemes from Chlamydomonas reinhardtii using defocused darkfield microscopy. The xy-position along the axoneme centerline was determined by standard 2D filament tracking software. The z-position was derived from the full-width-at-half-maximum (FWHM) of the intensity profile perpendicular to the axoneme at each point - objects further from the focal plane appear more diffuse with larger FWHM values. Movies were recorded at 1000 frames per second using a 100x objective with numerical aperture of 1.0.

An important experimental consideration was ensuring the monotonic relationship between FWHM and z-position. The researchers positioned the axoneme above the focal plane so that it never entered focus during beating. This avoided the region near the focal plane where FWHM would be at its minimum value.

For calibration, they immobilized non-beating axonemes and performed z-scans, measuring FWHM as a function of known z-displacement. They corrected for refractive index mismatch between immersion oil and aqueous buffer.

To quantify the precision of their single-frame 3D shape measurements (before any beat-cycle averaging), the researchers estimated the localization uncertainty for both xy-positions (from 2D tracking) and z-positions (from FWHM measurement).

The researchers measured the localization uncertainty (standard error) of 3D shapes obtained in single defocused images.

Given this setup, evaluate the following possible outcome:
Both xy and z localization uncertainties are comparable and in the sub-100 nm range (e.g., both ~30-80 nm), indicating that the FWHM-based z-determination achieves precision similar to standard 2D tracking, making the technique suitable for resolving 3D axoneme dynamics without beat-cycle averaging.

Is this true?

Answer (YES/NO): NO